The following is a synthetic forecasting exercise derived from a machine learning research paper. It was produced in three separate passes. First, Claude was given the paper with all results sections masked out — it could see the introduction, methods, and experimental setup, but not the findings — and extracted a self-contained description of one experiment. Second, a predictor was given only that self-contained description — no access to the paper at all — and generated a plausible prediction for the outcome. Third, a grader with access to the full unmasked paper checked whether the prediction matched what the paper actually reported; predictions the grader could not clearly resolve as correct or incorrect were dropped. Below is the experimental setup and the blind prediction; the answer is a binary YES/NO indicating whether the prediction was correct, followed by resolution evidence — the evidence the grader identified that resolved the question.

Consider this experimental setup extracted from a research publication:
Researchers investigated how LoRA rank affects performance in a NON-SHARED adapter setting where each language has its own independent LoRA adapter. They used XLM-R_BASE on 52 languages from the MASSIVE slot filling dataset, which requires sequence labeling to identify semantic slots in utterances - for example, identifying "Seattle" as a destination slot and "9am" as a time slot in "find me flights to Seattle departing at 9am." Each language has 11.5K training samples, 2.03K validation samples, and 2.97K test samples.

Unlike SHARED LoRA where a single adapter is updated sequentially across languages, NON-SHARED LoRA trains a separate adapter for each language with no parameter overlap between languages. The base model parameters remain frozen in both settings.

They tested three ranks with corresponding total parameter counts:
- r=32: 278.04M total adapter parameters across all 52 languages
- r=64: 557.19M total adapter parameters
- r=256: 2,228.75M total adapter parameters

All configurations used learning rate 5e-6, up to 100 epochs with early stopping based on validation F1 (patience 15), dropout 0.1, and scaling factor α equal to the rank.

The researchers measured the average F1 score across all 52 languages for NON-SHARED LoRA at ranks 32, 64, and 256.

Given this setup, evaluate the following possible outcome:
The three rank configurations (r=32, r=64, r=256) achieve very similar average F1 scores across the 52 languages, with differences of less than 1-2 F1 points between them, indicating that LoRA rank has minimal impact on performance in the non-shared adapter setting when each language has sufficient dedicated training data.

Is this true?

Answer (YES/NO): YES